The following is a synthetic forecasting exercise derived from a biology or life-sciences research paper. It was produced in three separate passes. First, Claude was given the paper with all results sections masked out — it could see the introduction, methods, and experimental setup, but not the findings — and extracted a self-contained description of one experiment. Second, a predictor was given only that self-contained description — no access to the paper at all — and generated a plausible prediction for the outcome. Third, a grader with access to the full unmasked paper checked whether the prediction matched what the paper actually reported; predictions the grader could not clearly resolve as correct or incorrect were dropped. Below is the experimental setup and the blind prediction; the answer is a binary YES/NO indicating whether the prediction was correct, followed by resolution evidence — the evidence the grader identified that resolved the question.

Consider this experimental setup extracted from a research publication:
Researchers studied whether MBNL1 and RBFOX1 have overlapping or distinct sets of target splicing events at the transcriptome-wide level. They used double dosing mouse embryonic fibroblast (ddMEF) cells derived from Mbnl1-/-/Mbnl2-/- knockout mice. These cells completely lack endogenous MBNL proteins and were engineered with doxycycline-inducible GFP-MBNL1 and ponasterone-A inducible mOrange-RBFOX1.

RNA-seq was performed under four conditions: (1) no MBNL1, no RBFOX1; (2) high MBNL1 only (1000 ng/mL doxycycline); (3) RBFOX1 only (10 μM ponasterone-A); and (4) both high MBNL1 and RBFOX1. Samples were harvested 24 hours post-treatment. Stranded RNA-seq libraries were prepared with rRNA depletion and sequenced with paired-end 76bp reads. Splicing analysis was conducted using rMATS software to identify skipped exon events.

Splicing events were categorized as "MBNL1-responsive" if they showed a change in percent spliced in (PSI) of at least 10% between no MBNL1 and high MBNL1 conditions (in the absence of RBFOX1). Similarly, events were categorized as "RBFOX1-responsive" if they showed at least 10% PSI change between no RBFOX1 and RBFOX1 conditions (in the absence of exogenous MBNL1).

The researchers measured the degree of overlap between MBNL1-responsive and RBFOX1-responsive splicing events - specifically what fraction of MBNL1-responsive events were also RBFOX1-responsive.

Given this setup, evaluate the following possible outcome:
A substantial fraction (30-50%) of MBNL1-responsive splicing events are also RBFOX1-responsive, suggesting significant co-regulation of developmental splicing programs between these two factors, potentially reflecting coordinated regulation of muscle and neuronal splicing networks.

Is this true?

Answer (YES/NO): NO